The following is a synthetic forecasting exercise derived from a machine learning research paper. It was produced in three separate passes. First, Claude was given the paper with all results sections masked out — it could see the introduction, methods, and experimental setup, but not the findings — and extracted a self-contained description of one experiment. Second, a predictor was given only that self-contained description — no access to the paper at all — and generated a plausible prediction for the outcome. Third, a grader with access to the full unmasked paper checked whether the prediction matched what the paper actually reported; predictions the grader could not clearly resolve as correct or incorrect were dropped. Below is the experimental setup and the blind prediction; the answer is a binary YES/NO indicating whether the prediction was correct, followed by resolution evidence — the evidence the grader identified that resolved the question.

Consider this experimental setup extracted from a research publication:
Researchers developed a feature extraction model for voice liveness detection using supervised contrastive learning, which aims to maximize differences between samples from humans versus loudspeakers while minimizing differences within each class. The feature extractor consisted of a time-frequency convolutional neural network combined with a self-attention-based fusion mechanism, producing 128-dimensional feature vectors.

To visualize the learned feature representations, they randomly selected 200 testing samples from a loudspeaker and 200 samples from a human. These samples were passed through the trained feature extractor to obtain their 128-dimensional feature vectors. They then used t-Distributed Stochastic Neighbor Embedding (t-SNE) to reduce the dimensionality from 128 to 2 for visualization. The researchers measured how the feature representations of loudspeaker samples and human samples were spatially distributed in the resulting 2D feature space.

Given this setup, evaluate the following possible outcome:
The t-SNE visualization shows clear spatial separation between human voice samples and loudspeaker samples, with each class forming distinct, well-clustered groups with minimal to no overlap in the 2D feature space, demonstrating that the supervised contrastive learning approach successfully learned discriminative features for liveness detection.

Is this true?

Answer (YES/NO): YES